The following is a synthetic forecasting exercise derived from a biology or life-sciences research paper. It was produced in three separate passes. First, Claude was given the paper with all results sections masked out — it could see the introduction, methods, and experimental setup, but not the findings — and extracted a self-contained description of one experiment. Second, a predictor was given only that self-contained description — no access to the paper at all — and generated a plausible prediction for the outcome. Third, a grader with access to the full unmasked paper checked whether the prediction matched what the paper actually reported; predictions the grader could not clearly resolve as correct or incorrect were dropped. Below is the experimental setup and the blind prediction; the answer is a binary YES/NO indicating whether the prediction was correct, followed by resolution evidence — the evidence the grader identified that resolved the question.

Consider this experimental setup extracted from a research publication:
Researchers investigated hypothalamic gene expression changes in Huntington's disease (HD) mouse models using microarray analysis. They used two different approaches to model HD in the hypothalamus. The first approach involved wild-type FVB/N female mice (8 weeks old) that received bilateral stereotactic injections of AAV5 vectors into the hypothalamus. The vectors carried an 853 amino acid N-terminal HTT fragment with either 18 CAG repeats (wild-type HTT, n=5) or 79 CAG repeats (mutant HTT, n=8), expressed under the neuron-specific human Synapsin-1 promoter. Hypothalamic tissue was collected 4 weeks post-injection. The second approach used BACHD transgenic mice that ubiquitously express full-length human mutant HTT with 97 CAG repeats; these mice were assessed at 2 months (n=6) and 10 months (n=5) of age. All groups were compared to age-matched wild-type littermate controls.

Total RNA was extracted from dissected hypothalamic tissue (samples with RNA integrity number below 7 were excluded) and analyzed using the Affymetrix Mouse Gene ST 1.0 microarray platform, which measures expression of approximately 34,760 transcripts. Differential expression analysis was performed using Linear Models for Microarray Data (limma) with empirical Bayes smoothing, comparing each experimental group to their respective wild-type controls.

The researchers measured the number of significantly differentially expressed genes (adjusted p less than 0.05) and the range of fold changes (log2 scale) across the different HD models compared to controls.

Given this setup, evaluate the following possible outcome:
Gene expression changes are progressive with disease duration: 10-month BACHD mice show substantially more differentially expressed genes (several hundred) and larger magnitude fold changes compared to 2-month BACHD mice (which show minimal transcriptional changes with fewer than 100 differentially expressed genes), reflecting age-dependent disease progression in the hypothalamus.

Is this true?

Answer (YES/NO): NO